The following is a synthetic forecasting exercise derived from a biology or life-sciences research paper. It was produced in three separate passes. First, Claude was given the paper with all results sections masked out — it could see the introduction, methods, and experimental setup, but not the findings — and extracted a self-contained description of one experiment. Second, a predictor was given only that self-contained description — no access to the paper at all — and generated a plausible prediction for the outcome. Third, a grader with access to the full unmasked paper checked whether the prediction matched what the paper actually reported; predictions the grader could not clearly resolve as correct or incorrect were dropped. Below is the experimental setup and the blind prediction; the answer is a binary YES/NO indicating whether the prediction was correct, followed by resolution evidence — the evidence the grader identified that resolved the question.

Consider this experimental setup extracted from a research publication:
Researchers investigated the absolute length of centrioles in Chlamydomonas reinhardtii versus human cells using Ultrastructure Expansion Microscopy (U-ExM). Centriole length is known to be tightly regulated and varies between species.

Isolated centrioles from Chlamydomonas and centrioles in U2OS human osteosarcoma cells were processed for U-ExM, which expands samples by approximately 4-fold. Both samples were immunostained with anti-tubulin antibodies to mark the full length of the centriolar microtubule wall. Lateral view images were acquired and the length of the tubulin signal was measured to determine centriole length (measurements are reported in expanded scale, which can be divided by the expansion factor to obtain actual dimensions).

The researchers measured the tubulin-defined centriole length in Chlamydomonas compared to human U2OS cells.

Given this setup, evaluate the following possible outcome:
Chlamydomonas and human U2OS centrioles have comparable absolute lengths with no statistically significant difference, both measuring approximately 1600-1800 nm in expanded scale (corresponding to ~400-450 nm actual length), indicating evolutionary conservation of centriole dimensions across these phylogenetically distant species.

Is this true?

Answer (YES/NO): NO